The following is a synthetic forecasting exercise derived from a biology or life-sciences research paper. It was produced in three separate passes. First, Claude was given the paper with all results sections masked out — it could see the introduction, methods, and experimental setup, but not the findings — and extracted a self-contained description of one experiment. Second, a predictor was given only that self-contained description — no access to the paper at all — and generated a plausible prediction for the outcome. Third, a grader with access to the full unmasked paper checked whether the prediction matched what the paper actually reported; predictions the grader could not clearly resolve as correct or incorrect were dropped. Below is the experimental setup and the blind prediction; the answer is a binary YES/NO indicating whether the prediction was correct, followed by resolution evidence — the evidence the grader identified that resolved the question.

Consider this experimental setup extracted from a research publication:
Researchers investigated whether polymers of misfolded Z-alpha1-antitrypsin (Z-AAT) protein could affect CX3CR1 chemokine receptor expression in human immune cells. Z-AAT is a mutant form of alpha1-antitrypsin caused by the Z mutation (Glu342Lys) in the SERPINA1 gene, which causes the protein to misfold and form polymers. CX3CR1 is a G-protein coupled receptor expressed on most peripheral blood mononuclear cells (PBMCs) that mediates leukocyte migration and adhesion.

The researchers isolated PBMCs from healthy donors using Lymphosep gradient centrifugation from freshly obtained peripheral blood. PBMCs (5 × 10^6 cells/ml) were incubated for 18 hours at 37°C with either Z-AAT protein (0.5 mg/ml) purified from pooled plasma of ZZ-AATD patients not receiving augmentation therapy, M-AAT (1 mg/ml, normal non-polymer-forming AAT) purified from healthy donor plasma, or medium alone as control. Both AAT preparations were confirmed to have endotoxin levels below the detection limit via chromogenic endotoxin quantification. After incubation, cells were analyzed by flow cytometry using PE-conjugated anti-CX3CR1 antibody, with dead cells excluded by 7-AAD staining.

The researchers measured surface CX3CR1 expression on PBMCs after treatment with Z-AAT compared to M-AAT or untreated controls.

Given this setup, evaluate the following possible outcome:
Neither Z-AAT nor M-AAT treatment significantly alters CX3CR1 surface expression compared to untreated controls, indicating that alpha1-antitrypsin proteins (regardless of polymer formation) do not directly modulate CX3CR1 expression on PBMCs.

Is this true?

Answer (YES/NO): NO